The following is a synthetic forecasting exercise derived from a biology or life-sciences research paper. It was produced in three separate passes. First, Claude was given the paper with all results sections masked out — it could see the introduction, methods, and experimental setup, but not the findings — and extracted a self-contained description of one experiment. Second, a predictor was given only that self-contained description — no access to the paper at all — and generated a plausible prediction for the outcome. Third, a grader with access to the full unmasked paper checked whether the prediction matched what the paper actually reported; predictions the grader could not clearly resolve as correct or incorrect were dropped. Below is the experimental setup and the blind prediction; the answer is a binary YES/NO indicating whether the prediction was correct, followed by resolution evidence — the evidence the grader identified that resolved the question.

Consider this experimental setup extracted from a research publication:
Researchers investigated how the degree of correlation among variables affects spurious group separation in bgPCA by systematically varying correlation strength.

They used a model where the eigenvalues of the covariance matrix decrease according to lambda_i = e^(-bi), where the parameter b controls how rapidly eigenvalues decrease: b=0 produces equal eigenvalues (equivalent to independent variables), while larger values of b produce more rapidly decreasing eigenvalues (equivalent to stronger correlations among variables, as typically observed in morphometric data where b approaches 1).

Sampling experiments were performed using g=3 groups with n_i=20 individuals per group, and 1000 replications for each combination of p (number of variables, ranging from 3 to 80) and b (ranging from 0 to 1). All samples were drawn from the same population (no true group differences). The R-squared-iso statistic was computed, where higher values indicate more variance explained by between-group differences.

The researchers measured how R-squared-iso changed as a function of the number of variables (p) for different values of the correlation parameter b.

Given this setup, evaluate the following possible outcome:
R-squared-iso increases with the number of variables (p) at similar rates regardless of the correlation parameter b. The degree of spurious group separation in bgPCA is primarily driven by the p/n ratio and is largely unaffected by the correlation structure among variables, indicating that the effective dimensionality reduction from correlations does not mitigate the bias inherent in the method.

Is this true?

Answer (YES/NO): NO